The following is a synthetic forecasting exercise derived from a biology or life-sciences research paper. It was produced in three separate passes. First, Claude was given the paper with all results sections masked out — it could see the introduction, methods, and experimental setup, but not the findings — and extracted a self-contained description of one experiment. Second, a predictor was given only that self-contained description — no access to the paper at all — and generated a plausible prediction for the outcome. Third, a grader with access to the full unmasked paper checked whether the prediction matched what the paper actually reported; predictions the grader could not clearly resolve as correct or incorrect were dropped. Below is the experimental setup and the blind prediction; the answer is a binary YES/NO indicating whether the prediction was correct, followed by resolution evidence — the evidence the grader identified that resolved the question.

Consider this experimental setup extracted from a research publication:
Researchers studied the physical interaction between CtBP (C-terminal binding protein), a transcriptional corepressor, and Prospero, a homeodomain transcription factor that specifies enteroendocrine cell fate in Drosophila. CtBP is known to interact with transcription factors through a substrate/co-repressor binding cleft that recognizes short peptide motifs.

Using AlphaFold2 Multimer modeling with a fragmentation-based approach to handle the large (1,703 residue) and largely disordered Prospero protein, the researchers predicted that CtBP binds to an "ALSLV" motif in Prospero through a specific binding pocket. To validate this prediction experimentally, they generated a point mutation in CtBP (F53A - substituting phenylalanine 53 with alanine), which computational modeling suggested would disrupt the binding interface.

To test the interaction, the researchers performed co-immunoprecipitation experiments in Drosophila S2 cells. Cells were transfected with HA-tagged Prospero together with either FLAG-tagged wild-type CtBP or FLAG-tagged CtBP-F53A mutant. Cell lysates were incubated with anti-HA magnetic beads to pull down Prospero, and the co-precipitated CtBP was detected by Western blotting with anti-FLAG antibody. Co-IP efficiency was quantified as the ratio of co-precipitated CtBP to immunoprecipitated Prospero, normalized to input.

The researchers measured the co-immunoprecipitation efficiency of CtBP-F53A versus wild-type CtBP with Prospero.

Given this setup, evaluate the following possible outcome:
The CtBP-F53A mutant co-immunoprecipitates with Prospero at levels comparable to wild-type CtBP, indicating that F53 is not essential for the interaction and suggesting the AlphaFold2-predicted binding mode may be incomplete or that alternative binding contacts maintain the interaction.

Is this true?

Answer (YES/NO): NO